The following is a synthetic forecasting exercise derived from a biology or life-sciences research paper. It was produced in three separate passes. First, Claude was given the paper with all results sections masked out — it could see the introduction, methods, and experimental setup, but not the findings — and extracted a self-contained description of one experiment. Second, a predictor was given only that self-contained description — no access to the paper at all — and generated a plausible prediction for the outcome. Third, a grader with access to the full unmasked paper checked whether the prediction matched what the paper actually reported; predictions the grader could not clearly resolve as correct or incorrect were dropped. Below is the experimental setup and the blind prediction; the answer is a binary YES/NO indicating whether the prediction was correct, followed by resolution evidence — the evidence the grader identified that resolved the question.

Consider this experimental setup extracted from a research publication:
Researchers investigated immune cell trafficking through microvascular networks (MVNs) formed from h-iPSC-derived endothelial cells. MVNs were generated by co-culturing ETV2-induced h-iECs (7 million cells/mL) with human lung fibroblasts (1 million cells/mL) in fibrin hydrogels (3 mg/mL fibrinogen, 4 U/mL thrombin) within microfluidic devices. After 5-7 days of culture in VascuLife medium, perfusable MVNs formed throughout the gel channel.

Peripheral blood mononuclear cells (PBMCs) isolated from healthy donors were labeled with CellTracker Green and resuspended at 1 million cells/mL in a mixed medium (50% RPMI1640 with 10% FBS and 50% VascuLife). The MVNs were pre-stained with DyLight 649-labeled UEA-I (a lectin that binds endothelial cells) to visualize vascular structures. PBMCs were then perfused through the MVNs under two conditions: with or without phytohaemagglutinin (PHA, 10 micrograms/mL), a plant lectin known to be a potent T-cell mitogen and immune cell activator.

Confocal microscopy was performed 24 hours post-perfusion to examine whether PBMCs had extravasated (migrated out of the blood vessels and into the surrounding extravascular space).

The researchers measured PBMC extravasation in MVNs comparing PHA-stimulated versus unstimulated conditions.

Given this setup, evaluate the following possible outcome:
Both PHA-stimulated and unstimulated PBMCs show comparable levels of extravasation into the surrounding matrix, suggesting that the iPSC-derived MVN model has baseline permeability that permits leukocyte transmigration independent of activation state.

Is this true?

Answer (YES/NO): NO